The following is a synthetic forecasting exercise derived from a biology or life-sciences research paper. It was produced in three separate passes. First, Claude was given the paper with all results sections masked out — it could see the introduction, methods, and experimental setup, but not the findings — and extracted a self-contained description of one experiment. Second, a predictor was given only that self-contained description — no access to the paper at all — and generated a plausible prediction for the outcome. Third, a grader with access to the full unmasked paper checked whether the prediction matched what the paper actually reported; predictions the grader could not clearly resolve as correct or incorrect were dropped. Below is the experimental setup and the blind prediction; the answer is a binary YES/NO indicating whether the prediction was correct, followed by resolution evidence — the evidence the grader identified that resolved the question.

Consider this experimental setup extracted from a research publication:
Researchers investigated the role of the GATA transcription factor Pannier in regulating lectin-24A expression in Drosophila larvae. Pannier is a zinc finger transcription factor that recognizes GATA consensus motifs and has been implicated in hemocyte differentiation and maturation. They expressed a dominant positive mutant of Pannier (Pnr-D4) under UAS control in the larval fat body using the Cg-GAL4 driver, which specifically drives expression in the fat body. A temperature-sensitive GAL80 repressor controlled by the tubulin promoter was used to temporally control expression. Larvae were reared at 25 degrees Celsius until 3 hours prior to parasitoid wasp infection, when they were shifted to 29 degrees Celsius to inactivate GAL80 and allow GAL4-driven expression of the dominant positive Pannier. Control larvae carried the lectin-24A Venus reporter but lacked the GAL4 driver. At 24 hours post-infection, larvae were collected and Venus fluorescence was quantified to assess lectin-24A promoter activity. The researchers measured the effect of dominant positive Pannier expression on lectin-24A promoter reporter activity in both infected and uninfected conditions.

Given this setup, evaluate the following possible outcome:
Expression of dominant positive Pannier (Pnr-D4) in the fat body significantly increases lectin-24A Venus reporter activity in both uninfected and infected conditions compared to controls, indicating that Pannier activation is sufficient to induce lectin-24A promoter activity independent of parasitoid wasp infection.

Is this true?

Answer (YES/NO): YES